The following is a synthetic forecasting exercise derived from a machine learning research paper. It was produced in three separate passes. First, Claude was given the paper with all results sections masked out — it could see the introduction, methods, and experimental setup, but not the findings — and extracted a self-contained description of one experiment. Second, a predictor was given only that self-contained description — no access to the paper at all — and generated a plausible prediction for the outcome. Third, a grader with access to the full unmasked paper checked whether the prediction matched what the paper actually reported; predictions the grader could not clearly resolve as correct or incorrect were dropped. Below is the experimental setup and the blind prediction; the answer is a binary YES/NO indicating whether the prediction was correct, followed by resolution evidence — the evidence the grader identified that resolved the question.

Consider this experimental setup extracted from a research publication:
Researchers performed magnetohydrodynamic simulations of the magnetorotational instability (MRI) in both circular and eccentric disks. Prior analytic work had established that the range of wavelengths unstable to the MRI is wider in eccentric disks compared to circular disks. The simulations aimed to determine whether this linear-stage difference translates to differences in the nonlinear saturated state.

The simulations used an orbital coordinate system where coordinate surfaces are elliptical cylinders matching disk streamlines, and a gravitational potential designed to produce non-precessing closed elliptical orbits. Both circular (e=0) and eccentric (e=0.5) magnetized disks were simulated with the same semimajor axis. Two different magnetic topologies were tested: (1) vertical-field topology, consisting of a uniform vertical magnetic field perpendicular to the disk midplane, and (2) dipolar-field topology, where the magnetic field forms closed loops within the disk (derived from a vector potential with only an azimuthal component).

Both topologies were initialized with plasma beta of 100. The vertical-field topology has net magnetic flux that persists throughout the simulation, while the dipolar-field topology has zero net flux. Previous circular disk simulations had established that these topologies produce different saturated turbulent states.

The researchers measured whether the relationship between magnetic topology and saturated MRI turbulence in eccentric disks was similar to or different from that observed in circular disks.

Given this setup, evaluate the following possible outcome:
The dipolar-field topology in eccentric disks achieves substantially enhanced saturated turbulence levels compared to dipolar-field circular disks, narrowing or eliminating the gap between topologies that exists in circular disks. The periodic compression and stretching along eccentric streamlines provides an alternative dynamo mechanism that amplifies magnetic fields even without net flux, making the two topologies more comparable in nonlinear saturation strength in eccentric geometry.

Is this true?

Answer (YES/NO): NO